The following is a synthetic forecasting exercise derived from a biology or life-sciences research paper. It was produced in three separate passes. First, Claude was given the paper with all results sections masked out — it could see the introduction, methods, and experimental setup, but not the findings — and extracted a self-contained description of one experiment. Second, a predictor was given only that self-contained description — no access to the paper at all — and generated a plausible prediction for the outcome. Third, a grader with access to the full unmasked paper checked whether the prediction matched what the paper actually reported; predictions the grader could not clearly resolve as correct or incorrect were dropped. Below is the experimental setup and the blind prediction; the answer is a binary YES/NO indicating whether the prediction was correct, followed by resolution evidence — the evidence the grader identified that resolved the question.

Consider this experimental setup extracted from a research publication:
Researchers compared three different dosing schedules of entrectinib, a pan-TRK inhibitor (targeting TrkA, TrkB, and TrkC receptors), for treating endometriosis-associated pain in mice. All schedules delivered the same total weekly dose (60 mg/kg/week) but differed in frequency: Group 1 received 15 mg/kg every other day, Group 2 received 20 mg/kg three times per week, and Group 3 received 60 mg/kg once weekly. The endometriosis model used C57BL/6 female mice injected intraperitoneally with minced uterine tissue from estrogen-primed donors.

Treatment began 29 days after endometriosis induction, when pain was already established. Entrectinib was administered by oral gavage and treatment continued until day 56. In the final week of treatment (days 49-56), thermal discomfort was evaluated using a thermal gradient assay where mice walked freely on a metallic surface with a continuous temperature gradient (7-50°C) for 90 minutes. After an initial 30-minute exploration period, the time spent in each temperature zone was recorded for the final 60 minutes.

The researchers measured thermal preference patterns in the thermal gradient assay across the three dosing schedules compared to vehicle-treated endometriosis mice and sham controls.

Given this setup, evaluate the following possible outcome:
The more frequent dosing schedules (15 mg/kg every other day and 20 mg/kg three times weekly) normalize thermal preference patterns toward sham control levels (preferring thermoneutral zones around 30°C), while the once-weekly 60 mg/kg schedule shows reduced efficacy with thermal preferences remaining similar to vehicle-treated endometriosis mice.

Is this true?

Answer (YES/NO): NO